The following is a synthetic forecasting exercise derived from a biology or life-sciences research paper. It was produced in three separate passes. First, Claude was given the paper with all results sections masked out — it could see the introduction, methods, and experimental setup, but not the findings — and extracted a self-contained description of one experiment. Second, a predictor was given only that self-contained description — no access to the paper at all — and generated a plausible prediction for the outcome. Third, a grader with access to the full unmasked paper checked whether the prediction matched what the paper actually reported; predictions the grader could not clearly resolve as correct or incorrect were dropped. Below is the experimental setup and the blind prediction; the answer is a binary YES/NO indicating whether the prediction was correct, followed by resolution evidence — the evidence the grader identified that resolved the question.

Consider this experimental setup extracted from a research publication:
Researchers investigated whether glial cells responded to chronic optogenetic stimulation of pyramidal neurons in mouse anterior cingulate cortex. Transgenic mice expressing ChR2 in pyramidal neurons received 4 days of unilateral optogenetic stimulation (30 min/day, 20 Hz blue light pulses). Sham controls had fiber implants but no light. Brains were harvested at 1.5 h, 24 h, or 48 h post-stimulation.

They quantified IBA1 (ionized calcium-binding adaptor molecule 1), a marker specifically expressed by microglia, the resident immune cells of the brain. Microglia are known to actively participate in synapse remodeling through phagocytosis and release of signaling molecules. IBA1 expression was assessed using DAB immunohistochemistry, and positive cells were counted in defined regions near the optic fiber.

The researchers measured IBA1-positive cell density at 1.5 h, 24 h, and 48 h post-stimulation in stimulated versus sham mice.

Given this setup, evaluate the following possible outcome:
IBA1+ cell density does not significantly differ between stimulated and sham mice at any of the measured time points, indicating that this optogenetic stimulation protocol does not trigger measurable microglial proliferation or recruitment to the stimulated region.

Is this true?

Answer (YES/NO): NO